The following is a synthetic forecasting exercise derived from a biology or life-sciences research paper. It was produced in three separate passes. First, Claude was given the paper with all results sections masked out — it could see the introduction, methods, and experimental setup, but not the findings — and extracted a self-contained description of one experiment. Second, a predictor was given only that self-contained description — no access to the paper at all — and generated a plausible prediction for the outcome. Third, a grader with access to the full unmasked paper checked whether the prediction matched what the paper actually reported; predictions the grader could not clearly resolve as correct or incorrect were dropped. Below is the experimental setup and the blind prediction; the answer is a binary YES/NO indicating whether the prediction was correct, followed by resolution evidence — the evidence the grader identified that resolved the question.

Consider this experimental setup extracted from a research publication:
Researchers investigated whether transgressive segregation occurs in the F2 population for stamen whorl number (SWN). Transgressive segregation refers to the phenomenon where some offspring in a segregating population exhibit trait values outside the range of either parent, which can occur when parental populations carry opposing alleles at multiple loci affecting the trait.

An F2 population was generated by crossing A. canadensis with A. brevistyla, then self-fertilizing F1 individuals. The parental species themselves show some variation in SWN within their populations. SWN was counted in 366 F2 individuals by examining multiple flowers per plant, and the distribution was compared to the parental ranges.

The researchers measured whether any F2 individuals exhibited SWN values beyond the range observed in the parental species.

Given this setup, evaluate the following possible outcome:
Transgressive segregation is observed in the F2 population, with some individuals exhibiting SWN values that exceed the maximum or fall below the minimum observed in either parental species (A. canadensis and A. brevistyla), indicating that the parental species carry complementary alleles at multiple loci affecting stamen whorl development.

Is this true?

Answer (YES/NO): YES